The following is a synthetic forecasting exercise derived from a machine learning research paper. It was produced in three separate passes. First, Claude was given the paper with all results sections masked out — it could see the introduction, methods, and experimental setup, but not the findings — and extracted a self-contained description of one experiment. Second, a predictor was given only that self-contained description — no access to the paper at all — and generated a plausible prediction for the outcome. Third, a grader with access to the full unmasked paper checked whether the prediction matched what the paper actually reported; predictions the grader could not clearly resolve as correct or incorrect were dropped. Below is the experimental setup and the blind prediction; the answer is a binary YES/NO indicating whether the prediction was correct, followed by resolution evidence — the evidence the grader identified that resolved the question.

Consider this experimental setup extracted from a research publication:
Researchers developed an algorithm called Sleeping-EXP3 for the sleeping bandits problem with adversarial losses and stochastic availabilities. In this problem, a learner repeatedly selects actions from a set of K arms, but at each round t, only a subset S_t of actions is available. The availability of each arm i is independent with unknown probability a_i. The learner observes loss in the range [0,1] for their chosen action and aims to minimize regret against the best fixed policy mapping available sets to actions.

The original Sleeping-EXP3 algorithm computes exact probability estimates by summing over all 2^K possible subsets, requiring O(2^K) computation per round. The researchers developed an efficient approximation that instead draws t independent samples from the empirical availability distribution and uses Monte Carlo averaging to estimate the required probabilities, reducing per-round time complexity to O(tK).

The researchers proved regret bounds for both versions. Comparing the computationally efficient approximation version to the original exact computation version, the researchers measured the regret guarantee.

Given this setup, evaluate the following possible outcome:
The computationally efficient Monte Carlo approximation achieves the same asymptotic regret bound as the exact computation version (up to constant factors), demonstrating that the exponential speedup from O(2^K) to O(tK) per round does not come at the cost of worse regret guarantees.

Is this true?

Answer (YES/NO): YES